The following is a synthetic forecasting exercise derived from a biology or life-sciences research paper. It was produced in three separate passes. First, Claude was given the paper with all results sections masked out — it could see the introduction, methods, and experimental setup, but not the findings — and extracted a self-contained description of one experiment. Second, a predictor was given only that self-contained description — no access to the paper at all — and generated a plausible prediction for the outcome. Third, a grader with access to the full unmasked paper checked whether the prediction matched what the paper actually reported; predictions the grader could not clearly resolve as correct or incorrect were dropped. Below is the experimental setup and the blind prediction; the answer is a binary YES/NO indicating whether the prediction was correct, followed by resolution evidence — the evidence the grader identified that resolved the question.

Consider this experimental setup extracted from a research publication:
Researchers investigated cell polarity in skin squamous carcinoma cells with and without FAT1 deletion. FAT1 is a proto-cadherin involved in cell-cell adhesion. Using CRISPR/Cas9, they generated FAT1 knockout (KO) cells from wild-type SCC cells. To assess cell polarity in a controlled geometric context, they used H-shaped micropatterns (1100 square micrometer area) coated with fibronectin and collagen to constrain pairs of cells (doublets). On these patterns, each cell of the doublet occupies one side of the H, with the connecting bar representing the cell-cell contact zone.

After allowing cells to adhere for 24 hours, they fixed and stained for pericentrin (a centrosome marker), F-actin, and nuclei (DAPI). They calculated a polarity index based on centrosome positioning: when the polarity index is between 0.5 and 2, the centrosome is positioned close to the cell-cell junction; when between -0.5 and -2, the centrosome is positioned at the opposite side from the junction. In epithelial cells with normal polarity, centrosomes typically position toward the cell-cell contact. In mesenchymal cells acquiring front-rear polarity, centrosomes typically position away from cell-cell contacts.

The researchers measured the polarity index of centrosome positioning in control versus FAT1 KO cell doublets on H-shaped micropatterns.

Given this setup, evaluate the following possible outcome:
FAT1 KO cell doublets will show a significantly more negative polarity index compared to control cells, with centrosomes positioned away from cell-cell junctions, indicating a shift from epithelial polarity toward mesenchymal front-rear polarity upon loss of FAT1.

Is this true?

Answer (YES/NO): YES